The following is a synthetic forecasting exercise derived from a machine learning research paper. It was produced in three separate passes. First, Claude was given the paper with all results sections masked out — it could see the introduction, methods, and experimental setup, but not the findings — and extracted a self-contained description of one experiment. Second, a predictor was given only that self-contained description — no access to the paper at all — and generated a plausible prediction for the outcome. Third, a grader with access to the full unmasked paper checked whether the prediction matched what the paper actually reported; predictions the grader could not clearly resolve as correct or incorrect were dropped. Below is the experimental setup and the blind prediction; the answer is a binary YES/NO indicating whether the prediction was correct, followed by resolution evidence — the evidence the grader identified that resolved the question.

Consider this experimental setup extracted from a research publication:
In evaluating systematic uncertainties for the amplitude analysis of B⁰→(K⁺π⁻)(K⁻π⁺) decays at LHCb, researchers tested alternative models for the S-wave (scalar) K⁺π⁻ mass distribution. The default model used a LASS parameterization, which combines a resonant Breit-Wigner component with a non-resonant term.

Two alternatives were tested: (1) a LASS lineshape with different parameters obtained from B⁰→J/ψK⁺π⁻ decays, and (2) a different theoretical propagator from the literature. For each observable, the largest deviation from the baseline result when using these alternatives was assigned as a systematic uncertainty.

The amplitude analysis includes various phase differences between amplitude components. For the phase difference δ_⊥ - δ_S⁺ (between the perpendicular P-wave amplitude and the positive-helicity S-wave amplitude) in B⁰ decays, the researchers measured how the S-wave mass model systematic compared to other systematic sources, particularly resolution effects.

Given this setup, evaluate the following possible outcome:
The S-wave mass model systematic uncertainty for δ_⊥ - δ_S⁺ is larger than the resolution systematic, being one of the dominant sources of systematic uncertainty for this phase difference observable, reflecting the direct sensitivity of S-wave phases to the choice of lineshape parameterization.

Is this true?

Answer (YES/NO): NO